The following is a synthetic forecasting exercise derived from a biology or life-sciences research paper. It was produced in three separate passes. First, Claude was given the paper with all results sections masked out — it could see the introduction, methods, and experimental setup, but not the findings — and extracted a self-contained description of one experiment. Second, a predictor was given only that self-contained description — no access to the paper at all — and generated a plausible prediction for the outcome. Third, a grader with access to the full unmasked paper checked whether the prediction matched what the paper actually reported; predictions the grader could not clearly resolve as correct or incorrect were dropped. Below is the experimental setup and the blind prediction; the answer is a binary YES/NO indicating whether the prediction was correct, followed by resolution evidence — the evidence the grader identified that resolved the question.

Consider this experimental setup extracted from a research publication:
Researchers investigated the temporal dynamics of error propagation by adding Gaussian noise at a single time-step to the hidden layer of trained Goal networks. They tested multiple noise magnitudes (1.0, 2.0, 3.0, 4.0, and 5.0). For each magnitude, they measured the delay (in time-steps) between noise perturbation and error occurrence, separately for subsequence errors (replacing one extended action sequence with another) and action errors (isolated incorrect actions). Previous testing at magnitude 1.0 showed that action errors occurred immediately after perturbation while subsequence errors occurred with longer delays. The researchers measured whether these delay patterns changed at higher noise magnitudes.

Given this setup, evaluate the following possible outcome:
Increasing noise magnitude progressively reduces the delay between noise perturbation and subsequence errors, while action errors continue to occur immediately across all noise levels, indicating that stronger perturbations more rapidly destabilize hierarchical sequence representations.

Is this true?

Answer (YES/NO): YES